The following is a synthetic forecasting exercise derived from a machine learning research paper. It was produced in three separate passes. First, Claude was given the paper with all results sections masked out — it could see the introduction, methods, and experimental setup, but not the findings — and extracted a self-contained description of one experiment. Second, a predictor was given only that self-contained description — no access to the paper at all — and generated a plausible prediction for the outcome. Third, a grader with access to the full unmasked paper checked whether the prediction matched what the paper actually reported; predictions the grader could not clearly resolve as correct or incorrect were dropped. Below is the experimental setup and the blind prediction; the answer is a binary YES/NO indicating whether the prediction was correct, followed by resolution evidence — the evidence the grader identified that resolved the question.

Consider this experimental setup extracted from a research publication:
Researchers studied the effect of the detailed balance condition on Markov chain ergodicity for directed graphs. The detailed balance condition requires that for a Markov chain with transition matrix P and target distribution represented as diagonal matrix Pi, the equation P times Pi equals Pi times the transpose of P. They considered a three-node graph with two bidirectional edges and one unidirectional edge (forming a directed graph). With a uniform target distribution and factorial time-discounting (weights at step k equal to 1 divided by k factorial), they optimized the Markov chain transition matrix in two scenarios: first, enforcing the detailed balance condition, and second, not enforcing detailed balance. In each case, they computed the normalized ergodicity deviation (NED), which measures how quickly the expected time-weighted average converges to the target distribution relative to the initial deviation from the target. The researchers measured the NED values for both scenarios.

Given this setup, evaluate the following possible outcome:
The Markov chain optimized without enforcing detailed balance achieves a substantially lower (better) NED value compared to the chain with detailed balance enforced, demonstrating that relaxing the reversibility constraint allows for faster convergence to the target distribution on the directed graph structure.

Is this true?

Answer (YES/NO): YES